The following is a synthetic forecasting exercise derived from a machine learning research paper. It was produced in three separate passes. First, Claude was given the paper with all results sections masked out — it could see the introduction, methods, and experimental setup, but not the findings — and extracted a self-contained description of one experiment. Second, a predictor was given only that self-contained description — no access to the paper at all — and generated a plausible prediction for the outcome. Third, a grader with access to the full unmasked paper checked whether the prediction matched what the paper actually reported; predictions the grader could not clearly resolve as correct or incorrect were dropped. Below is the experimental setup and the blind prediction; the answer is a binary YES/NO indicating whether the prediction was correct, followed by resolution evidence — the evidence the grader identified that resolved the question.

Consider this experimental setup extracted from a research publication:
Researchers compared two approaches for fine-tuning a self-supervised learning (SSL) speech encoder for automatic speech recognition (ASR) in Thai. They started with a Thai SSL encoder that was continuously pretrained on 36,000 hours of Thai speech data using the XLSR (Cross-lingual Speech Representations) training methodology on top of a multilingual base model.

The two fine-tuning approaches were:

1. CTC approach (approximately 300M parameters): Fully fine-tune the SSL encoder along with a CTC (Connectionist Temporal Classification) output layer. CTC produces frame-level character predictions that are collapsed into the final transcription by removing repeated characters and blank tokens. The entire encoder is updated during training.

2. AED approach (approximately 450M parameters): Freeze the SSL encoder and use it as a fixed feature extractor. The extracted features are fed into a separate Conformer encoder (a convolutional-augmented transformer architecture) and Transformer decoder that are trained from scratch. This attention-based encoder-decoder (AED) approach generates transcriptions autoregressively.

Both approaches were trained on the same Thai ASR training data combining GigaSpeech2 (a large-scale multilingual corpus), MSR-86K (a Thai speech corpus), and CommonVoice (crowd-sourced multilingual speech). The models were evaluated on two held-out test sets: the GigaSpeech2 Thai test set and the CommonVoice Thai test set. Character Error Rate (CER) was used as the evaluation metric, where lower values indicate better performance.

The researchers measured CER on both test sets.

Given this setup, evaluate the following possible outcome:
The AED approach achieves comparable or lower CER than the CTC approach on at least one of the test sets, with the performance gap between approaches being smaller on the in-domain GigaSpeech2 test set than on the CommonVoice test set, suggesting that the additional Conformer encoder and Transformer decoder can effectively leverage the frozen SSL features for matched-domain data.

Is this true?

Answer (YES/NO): NO